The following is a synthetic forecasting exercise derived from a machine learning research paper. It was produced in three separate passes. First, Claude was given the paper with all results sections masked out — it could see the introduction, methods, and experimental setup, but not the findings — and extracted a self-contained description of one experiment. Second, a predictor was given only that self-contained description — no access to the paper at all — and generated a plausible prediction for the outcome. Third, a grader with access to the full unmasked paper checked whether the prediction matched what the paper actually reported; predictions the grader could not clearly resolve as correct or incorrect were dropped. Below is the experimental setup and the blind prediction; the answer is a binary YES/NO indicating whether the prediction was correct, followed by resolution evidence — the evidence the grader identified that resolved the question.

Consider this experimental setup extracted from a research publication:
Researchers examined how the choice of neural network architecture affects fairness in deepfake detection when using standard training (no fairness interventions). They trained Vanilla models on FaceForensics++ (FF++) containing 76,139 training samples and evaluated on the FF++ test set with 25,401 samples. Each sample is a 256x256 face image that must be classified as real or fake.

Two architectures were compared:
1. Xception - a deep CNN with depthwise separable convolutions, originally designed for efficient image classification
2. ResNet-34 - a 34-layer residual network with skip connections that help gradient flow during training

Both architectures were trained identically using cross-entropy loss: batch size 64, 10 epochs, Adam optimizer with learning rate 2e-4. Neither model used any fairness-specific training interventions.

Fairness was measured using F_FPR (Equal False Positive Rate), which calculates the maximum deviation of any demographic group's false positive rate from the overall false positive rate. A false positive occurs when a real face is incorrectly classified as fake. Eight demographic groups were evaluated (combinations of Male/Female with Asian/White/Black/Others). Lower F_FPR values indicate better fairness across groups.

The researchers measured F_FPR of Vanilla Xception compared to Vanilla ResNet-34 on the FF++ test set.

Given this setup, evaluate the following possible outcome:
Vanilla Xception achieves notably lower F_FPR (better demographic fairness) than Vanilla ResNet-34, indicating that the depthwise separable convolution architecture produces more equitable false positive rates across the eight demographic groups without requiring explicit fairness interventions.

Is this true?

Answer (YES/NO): YES